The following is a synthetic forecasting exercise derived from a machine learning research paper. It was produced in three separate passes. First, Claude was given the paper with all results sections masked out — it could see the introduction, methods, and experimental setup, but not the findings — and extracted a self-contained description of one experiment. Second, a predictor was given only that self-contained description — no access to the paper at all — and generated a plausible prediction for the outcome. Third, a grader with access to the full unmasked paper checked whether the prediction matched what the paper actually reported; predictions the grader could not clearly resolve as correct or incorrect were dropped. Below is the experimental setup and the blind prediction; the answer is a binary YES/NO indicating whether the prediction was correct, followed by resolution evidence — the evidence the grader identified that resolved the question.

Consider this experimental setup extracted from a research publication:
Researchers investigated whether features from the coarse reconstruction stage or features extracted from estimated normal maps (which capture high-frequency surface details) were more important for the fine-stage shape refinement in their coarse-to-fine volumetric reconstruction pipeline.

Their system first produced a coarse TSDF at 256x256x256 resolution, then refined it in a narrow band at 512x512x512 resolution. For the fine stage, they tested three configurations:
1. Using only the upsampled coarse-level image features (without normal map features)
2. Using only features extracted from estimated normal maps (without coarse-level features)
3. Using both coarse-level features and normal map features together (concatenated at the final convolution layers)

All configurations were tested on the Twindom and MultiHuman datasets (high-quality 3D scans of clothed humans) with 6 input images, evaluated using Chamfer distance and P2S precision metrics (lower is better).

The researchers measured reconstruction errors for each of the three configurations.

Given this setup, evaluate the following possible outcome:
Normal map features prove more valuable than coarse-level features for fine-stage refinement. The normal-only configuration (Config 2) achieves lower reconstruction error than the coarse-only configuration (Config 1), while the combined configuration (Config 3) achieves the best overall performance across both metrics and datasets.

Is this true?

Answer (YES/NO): YES